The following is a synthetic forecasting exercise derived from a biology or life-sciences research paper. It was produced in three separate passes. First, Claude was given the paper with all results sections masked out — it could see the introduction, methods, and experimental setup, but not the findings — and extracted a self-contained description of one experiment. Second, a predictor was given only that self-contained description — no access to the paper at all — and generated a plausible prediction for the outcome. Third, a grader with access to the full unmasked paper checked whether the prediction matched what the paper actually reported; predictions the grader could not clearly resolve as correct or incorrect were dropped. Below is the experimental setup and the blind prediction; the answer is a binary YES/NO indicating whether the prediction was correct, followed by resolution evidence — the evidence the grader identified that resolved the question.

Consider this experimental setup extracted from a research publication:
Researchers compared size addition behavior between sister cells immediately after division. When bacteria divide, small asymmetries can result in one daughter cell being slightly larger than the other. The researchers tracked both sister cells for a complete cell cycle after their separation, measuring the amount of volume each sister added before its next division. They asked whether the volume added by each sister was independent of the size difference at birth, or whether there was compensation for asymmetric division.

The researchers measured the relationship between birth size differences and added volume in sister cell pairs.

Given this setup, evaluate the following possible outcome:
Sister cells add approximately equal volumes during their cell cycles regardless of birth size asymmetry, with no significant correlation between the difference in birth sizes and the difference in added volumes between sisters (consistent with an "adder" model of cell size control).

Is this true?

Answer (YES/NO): NO